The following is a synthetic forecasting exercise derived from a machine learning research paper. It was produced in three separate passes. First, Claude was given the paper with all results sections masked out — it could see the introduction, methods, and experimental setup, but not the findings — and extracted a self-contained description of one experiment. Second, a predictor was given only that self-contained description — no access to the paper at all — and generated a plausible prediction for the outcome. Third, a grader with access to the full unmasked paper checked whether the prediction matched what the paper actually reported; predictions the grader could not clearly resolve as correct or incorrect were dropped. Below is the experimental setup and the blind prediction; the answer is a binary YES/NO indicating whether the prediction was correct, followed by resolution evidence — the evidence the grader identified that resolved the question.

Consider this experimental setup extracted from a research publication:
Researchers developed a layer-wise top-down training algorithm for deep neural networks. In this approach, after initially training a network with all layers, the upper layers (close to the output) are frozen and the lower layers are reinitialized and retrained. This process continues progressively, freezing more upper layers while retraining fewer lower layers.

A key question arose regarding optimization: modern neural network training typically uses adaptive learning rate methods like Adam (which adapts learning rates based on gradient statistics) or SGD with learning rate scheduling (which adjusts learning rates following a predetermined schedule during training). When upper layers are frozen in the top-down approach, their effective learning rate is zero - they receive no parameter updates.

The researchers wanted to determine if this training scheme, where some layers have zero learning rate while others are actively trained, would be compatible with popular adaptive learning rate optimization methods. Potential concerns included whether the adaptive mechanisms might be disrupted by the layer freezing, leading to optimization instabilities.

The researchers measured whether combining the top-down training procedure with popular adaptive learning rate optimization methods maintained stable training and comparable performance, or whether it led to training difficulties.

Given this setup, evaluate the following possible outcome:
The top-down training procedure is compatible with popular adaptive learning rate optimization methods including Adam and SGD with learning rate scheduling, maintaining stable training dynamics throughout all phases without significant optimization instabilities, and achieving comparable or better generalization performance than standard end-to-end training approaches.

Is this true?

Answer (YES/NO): YES